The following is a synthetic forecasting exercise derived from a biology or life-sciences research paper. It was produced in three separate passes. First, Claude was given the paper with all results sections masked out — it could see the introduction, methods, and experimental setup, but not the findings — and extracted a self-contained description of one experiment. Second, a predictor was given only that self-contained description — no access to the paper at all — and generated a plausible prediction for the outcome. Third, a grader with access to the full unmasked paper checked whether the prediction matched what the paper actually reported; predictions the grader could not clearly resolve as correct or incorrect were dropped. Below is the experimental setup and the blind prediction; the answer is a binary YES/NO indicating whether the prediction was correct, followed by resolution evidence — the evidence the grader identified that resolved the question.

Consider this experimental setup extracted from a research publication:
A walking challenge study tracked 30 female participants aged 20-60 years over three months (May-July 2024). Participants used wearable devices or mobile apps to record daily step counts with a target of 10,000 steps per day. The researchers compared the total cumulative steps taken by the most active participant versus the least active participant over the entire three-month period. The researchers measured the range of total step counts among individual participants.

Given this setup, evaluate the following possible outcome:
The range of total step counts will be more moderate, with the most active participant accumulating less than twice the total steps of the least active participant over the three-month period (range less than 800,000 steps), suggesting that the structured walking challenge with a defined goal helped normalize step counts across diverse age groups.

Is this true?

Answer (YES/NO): NO